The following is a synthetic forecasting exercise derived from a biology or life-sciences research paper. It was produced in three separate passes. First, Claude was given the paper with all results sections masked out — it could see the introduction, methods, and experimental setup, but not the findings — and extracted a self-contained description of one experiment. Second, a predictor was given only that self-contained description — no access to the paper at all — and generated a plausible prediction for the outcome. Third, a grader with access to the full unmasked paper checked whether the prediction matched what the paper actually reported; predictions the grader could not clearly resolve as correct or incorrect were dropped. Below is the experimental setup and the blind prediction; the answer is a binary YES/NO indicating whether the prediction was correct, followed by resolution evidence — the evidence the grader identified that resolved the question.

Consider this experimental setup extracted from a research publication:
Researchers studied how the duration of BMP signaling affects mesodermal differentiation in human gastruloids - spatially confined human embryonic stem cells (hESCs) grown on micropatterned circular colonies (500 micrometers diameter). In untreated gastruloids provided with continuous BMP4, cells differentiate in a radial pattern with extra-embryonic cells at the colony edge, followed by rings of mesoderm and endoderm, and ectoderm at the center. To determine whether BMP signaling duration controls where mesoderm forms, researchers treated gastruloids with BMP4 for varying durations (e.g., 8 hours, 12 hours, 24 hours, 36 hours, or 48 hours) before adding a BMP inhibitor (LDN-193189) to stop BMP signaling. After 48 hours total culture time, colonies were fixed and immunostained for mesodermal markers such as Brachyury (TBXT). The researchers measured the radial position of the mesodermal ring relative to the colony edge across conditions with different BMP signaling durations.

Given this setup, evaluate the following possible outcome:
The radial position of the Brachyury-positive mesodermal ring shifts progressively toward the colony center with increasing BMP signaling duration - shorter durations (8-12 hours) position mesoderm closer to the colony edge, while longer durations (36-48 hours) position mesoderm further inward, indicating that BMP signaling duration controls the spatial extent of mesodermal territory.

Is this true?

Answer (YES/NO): YES